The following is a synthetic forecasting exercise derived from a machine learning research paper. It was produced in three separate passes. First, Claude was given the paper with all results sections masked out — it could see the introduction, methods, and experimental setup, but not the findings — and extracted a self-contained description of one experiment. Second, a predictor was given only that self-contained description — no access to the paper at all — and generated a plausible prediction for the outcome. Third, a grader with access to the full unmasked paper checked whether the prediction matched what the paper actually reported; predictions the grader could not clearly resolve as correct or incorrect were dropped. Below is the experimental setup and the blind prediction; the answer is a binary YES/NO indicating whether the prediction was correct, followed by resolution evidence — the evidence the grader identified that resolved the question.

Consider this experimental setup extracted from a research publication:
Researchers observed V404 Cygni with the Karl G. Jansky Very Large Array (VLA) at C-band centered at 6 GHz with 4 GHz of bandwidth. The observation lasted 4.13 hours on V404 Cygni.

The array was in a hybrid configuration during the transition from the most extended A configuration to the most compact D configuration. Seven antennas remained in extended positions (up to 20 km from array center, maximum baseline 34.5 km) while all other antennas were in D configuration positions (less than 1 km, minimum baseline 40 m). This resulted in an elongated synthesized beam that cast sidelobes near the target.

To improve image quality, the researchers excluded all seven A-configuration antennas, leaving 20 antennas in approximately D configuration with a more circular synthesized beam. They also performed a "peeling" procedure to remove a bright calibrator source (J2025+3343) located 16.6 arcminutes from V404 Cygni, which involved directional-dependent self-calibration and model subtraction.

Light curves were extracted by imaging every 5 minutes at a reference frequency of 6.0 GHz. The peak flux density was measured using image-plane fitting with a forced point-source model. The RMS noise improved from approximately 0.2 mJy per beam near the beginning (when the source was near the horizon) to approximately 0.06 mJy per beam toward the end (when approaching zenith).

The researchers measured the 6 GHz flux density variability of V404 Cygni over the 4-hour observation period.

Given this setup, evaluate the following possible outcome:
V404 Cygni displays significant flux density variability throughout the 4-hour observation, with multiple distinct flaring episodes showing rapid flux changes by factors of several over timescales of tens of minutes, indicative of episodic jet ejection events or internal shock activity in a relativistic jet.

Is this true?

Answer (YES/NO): NO